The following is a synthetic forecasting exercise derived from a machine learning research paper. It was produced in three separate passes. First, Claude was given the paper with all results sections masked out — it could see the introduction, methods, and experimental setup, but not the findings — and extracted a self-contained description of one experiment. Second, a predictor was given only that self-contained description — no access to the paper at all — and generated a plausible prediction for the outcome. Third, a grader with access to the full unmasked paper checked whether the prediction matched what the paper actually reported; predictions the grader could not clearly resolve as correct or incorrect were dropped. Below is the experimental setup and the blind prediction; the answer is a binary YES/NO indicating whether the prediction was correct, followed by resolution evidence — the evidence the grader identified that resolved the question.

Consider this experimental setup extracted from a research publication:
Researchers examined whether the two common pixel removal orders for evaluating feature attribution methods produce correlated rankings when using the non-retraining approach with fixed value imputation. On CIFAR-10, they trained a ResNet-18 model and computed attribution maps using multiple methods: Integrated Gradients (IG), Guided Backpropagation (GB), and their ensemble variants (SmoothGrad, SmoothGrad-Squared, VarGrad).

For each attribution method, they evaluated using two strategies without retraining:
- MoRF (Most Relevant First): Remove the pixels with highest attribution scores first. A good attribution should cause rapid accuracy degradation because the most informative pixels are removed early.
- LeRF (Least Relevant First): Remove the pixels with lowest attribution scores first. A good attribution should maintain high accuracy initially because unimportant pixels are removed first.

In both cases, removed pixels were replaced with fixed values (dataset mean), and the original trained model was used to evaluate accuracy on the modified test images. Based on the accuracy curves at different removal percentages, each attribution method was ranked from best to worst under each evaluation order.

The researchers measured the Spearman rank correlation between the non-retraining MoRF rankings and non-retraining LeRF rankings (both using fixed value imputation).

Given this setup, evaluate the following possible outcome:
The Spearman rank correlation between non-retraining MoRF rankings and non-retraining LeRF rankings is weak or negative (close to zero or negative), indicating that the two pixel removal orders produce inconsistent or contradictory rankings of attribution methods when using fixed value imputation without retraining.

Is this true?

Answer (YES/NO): YES